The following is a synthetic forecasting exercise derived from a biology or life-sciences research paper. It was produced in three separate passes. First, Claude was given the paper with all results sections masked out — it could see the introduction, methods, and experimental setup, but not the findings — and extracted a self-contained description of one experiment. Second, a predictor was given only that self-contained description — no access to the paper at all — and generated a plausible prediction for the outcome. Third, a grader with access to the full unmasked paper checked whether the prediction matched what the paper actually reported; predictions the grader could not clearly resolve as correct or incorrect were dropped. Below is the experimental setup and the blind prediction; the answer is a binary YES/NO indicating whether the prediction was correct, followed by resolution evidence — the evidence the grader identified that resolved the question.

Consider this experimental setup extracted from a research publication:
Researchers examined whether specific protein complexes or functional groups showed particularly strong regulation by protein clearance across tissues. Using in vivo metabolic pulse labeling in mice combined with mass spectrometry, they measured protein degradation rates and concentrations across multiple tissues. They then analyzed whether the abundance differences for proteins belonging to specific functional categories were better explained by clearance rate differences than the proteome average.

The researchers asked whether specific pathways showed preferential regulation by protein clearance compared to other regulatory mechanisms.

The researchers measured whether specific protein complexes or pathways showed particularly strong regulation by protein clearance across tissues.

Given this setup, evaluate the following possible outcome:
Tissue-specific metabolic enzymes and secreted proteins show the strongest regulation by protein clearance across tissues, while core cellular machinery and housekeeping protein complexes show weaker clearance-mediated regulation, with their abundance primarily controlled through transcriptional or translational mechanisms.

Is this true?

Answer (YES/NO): NO